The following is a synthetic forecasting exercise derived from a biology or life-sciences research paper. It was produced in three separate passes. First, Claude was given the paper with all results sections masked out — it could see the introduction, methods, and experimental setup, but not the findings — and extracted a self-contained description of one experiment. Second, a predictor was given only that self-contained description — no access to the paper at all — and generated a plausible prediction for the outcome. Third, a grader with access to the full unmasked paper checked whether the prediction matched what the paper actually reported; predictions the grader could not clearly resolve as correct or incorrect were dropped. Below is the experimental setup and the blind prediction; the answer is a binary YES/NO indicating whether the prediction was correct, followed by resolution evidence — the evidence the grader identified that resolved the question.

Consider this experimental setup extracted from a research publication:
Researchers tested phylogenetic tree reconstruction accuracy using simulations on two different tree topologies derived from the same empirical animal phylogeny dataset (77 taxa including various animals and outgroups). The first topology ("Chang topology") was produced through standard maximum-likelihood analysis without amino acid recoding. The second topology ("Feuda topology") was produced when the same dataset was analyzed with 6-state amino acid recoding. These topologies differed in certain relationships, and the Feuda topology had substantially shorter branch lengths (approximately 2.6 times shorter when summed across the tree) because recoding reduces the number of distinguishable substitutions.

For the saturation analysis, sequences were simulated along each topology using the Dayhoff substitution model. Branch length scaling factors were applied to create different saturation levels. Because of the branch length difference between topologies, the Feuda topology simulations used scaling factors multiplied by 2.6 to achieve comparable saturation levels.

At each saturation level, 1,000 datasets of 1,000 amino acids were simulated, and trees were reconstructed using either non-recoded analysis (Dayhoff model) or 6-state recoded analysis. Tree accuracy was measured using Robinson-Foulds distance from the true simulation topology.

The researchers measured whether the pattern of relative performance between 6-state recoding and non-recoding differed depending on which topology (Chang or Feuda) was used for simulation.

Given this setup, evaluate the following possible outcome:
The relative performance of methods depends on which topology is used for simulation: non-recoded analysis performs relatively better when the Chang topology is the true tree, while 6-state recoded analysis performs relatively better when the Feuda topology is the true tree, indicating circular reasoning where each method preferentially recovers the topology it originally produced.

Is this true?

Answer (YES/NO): NO